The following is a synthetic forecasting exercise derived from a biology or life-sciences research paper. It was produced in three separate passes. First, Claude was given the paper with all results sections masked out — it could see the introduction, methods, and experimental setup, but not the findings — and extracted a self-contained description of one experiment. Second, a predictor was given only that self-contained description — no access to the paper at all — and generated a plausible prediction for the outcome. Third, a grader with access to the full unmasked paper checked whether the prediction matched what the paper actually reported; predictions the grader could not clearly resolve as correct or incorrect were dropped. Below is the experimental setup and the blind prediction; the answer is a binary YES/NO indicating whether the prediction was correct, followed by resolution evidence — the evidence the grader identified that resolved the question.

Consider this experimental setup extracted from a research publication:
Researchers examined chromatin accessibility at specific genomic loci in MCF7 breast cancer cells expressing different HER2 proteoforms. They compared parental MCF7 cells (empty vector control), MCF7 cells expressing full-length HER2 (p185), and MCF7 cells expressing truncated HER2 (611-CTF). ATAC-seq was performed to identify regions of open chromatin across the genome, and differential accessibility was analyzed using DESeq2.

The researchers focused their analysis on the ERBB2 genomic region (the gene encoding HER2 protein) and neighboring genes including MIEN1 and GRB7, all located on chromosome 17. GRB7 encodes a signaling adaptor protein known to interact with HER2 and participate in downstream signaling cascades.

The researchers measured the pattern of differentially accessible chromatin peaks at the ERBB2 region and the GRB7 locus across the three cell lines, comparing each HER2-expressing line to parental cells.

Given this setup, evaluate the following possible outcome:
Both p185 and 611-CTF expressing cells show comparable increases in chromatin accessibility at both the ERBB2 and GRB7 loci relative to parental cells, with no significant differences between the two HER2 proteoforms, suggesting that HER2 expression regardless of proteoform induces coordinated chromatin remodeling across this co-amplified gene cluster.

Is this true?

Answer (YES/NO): NO